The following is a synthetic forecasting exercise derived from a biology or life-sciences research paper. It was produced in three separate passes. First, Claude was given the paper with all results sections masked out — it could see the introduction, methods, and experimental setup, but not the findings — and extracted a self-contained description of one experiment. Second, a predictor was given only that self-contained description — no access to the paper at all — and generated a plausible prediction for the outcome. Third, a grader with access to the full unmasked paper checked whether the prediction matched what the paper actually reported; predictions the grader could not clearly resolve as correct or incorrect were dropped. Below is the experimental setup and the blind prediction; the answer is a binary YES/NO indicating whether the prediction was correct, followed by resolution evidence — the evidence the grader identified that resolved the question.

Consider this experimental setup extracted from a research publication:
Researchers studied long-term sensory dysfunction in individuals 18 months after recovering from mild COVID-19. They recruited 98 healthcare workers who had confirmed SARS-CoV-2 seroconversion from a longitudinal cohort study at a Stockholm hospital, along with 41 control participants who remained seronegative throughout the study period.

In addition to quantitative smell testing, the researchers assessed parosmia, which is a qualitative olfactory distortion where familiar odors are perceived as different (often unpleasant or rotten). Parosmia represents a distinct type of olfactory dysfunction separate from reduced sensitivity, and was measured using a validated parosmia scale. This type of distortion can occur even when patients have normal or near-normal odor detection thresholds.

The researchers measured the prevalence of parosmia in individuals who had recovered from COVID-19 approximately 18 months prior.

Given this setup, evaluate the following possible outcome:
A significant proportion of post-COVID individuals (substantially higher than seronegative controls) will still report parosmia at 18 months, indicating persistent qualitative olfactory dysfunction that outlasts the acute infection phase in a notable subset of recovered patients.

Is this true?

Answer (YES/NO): YES